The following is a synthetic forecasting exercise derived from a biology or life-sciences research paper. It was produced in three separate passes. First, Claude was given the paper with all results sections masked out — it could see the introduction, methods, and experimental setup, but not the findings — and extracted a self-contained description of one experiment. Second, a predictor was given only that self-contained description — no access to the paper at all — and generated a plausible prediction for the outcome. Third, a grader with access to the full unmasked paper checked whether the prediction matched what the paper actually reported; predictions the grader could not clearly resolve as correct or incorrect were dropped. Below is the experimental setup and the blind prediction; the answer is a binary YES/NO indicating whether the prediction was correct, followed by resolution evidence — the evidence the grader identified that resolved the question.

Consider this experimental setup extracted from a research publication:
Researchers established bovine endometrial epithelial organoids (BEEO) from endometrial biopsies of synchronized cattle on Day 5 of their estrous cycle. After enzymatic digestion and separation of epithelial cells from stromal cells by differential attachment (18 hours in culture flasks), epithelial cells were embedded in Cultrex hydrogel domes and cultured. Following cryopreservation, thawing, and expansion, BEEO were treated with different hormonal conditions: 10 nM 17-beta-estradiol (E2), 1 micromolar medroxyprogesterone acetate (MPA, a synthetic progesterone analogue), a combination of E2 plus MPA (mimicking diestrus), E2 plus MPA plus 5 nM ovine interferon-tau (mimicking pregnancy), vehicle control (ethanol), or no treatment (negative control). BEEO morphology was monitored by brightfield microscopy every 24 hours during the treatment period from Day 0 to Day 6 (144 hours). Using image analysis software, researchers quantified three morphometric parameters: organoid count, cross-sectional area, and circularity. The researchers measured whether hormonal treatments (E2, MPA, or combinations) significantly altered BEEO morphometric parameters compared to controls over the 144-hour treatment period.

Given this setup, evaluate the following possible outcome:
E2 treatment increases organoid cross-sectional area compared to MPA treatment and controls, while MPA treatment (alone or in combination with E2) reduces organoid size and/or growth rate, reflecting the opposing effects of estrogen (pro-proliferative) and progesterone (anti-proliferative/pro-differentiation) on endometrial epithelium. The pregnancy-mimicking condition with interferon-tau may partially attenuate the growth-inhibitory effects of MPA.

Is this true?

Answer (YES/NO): NO